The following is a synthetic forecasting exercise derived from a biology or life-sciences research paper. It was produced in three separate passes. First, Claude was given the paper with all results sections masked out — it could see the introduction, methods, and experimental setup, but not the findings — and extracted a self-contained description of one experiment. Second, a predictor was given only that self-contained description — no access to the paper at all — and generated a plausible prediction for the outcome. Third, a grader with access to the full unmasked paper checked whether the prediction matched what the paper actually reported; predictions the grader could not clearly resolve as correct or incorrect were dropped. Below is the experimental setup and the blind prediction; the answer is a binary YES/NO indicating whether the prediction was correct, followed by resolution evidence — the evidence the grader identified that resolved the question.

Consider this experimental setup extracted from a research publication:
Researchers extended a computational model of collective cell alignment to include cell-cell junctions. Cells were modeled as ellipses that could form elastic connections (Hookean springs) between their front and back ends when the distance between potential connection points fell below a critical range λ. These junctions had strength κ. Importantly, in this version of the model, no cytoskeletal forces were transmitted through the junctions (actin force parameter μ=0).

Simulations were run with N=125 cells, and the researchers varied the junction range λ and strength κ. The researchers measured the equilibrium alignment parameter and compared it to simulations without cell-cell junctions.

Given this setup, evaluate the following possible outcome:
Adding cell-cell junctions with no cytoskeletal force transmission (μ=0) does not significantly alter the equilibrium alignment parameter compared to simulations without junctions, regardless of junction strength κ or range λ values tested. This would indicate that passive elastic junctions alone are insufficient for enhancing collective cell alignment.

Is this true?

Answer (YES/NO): NO